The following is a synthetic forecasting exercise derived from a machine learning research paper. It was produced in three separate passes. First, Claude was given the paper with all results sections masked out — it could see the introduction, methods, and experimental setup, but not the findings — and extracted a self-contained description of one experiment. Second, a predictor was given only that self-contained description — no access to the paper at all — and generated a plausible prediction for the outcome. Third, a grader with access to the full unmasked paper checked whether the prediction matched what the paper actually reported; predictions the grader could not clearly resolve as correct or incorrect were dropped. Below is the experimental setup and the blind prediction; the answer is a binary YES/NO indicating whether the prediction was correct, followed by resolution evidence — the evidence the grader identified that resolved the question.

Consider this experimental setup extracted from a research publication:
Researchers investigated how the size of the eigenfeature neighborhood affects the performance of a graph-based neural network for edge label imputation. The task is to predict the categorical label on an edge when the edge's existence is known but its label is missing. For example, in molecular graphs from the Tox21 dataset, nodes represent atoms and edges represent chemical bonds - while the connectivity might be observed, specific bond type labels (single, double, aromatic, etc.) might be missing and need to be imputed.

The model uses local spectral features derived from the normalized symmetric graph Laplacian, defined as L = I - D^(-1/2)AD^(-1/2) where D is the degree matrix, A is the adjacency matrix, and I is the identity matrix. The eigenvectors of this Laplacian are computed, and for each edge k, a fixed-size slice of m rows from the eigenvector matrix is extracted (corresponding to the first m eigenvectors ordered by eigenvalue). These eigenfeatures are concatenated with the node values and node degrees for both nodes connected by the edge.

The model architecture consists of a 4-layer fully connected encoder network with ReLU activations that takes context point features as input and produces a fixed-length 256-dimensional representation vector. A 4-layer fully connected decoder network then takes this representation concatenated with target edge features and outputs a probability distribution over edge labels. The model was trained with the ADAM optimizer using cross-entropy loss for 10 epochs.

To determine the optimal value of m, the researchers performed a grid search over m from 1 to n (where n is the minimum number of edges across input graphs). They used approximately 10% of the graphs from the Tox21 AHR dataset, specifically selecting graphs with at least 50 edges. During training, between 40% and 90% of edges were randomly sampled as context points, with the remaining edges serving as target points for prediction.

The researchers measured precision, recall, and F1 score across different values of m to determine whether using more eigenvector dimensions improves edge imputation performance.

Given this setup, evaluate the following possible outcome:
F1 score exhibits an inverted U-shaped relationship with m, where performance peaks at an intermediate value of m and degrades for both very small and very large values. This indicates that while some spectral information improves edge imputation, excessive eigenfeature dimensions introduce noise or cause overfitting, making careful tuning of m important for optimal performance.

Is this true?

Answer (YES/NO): NO